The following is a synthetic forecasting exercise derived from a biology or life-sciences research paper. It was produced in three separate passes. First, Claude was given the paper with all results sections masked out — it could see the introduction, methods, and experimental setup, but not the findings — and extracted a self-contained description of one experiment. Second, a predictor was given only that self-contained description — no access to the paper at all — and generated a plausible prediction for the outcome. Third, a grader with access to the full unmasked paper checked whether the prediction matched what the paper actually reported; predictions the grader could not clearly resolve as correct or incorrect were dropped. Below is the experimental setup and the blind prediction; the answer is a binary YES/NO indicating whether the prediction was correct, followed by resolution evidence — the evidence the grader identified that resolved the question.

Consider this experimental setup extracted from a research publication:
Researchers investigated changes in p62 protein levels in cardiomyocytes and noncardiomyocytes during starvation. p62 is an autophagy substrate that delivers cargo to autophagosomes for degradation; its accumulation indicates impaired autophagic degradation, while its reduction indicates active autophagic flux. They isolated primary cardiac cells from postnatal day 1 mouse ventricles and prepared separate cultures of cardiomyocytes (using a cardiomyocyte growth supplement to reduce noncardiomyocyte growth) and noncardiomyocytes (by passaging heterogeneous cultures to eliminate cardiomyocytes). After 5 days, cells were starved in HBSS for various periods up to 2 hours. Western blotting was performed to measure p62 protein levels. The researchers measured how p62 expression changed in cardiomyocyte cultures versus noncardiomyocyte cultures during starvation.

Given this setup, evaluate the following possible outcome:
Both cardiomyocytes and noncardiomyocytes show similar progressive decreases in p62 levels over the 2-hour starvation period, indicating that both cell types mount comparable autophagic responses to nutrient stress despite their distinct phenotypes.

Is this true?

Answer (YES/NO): NO